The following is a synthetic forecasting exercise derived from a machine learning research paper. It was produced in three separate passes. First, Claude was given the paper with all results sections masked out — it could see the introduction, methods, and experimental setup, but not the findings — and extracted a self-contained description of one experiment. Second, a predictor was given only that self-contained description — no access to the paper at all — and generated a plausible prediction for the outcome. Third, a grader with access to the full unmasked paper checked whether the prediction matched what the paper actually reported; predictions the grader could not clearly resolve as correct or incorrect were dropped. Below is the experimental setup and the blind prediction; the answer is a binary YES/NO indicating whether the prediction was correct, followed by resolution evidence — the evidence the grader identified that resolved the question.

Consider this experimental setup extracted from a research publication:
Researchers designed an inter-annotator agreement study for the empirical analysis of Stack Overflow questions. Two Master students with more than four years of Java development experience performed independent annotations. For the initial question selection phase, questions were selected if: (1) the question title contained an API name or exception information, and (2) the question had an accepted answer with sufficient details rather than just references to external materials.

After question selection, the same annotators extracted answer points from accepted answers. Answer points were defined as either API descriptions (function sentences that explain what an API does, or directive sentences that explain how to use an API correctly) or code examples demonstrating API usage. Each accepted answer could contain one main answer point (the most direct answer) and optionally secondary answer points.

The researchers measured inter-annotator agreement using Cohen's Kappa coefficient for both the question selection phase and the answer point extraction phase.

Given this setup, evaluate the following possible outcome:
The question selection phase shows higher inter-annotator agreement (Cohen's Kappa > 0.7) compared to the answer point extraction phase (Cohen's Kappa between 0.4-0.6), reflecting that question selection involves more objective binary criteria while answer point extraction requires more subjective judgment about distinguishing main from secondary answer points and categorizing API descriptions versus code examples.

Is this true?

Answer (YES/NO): NO